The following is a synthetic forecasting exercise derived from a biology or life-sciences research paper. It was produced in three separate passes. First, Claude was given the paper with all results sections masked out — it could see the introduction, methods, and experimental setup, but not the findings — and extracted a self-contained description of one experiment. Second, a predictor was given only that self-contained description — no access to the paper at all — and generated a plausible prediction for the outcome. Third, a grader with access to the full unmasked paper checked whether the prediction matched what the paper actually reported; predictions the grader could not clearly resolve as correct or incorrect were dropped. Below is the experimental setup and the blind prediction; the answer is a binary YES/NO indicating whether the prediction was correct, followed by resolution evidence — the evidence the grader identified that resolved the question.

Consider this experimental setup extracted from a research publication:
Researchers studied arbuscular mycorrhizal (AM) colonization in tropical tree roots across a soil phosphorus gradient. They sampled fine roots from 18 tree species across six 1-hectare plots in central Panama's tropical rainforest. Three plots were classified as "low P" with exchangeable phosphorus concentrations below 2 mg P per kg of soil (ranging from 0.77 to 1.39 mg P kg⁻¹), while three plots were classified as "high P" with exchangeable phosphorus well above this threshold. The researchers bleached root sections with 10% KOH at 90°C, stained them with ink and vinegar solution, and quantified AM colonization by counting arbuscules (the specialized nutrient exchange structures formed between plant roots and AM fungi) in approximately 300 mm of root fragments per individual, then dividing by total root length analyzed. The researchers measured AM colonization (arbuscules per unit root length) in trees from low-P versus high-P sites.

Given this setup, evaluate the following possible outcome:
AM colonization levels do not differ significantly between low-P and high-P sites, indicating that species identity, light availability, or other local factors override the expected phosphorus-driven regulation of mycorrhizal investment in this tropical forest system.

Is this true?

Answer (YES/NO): YES